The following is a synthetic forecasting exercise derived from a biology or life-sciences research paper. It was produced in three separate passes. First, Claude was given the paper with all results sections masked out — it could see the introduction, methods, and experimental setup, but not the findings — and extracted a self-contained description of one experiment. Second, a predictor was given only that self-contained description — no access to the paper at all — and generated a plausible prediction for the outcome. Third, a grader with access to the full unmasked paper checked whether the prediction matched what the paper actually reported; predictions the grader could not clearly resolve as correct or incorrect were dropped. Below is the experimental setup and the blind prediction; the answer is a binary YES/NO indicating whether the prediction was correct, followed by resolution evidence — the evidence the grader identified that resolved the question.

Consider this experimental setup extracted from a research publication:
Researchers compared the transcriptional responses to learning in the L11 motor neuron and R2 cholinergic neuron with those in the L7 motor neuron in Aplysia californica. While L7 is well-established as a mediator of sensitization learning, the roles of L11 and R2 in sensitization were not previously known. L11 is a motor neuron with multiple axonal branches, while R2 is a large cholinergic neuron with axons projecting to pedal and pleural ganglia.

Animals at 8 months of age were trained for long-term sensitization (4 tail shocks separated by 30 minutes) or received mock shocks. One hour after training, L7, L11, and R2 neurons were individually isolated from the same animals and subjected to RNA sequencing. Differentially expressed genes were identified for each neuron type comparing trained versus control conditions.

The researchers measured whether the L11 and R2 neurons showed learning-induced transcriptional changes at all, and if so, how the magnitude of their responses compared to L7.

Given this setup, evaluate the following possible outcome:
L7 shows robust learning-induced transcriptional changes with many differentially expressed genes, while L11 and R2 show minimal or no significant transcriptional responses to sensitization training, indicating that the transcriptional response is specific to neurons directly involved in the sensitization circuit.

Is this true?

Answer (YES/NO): NO